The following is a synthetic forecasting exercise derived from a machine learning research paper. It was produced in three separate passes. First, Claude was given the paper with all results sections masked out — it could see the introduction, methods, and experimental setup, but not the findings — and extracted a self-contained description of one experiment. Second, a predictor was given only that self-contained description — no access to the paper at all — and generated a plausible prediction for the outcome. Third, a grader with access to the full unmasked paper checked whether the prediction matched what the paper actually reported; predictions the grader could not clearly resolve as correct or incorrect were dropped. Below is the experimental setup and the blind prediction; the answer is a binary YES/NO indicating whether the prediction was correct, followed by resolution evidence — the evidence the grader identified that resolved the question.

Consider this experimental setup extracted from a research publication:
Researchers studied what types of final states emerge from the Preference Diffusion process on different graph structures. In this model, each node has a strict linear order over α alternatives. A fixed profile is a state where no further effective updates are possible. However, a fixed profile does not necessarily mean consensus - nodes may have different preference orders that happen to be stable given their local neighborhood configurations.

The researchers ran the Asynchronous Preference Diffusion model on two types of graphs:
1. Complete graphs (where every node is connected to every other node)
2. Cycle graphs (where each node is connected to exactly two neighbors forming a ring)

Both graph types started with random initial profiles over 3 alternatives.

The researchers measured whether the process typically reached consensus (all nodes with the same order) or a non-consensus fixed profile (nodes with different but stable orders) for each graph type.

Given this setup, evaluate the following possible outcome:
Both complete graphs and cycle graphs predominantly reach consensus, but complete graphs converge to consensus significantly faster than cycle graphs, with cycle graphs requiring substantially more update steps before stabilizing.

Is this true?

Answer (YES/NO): NO